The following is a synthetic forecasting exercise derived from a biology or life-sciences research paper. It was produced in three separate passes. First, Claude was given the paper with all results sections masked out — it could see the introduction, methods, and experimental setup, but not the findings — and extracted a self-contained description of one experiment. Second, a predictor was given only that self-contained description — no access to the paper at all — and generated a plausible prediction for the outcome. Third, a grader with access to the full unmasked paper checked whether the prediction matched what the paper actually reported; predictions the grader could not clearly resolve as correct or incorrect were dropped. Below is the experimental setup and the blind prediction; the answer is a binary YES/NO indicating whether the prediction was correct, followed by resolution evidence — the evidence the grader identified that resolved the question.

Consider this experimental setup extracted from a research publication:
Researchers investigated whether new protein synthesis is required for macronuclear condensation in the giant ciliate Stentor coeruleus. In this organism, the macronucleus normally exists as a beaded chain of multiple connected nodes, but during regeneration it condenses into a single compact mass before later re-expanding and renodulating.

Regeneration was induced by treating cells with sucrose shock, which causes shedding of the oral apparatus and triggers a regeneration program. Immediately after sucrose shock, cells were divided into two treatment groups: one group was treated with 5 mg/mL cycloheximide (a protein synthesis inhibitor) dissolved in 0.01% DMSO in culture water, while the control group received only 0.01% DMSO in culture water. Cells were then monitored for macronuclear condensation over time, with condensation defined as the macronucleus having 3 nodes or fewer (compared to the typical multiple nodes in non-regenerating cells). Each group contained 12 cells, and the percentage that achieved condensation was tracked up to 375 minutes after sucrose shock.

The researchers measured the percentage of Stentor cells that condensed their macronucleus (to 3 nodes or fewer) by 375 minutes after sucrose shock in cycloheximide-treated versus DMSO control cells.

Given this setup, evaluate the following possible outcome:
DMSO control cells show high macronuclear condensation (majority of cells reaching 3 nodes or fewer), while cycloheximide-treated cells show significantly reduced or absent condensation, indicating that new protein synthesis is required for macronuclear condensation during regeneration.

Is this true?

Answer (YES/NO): YES